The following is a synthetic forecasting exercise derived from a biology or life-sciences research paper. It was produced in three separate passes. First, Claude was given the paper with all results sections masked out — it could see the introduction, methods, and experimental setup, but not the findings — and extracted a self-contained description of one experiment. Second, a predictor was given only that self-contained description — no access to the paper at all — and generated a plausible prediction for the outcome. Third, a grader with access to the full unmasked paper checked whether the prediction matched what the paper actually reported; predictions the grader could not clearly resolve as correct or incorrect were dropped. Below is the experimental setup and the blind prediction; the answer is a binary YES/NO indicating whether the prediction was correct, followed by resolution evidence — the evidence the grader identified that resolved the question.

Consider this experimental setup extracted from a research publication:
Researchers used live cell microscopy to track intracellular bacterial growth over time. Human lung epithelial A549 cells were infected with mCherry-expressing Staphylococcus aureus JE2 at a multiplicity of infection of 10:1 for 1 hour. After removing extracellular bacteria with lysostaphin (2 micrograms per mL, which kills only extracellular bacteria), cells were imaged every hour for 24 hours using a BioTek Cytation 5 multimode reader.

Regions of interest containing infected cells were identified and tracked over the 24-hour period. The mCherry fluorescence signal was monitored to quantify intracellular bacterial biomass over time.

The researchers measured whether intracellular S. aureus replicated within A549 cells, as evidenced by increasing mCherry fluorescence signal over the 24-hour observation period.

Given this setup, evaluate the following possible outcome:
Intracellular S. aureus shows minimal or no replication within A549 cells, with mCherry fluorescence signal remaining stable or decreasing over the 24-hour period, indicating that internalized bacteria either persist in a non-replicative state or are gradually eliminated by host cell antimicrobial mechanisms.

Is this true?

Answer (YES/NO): NO